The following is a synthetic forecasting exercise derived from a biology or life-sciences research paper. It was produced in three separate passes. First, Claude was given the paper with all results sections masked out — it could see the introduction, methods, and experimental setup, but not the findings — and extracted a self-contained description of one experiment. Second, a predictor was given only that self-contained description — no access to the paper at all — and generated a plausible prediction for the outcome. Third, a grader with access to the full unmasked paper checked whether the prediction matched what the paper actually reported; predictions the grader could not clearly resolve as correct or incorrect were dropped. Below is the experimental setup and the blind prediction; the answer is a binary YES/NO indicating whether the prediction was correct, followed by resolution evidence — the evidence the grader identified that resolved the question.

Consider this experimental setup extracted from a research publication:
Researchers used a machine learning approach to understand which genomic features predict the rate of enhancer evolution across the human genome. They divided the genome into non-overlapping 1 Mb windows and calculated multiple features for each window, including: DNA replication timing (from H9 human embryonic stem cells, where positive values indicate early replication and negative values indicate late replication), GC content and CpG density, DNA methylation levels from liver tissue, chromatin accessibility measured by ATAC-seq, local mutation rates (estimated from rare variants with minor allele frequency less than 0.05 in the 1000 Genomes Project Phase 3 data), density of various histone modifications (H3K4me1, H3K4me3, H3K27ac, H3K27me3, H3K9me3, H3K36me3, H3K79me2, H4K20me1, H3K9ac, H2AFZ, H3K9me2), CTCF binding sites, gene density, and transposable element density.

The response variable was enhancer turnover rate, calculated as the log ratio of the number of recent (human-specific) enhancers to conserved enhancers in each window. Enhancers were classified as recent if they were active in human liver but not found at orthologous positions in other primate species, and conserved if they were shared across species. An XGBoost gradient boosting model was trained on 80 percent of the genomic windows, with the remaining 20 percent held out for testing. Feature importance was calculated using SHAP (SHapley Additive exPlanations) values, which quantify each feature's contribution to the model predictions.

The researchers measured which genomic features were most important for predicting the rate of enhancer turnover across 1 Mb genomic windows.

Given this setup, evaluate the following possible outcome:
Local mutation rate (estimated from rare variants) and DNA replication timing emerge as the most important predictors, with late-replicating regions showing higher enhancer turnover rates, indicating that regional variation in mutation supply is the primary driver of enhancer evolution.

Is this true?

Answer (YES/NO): NO